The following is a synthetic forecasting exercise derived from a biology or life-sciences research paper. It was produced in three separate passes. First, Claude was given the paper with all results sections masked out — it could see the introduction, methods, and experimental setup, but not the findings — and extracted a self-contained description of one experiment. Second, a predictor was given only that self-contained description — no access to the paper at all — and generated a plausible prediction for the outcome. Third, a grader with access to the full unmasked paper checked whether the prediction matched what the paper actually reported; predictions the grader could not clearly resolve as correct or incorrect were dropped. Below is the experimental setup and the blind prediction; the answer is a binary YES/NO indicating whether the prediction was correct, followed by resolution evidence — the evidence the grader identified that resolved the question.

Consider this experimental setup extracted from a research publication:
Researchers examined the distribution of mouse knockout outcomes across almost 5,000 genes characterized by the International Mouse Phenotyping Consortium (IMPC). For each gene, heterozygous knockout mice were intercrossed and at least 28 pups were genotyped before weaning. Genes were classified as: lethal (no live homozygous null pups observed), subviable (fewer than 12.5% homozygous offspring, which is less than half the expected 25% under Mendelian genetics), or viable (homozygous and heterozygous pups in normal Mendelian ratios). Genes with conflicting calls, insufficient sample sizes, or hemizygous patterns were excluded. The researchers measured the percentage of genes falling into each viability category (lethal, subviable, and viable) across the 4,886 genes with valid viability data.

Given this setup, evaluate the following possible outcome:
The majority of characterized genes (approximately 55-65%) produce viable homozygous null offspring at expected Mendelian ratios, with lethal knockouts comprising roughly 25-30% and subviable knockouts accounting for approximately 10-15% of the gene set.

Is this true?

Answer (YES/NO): NO